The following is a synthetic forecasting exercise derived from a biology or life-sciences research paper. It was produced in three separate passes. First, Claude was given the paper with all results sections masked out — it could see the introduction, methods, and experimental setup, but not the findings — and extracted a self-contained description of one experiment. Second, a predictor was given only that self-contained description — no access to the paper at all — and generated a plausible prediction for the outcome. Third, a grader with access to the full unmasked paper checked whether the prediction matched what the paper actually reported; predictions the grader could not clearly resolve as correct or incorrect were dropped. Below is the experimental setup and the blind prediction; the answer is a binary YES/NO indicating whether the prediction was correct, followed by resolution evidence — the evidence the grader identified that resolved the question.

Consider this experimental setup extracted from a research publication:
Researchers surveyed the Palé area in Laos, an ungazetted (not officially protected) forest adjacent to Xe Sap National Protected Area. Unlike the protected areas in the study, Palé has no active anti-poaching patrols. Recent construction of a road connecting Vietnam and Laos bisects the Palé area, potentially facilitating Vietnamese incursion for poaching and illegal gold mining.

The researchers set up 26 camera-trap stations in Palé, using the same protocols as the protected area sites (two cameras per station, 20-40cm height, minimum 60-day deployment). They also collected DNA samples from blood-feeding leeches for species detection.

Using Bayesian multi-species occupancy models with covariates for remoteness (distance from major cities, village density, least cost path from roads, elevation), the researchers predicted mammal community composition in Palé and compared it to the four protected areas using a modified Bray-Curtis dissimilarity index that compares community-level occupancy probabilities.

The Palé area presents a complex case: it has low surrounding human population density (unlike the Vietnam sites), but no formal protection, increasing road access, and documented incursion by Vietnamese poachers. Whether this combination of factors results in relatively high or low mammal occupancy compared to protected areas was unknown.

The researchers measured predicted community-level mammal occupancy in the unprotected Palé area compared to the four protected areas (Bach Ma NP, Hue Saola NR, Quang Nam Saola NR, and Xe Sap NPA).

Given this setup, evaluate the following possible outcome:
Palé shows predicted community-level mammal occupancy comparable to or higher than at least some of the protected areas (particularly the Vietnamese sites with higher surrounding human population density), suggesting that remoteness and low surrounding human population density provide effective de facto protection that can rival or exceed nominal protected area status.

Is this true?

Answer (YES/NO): YES